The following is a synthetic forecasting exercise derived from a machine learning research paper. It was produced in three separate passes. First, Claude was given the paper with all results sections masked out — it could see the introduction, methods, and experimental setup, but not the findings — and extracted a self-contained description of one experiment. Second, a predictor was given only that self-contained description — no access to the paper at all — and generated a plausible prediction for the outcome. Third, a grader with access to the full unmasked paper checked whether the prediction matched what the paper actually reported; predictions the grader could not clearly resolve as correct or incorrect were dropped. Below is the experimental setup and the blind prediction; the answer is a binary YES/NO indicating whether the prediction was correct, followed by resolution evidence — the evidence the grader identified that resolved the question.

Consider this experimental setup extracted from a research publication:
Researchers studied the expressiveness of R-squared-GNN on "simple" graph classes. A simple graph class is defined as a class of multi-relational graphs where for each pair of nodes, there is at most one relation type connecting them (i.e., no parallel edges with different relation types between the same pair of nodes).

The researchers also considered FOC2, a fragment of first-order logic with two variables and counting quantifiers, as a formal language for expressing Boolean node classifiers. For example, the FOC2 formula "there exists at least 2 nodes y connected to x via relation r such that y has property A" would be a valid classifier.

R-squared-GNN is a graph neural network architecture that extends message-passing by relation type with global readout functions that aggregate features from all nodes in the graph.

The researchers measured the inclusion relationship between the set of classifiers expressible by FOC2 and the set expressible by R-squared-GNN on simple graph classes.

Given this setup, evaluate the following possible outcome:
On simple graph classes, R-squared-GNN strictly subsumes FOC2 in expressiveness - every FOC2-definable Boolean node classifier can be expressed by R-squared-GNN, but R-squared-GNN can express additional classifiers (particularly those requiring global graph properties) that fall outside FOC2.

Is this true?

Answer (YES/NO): YES